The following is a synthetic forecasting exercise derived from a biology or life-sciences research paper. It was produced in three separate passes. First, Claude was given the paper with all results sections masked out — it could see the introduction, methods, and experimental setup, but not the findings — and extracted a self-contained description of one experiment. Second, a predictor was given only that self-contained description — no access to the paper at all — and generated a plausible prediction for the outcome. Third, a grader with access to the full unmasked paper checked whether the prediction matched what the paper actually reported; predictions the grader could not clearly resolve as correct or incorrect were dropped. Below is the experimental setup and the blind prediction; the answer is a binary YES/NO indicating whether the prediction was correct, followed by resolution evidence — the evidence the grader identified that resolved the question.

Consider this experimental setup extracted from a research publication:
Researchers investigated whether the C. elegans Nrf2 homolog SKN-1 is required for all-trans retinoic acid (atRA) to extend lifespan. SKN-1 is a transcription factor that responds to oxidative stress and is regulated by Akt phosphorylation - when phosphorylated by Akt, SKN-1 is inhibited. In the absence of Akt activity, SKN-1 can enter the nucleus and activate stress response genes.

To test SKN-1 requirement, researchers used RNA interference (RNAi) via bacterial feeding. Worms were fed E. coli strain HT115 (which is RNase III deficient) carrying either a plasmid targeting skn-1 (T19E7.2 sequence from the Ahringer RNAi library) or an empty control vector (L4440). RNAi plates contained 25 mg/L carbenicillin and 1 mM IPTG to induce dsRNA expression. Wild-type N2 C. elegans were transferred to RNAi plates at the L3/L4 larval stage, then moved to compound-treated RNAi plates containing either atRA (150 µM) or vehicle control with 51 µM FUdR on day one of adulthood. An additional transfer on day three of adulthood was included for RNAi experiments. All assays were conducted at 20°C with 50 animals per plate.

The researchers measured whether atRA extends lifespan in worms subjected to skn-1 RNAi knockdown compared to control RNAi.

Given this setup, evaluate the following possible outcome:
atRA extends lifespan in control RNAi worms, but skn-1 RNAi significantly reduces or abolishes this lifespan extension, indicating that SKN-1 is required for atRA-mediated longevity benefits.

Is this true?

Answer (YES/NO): YES